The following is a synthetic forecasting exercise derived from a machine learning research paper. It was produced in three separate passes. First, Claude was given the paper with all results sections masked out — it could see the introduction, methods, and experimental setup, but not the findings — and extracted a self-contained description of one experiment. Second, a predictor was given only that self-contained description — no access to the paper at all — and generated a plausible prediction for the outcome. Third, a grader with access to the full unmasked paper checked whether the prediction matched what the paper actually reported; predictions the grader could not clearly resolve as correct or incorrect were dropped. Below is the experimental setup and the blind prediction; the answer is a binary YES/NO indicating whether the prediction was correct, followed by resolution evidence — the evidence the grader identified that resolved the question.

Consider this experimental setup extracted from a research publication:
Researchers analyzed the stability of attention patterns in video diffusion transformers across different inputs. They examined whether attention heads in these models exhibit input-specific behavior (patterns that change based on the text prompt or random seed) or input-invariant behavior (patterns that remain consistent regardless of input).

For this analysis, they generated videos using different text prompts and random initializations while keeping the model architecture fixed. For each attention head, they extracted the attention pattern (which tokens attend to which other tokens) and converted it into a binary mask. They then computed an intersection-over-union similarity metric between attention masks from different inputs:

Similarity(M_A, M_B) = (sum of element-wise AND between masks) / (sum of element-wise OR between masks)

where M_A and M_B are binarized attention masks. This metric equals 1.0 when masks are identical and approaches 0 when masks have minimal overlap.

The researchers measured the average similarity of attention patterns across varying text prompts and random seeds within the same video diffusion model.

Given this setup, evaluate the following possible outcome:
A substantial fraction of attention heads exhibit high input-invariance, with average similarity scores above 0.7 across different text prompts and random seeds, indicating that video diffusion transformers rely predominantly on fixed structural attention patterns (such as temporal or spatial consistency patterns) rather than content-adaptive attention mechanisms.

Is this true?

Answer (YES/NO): YES